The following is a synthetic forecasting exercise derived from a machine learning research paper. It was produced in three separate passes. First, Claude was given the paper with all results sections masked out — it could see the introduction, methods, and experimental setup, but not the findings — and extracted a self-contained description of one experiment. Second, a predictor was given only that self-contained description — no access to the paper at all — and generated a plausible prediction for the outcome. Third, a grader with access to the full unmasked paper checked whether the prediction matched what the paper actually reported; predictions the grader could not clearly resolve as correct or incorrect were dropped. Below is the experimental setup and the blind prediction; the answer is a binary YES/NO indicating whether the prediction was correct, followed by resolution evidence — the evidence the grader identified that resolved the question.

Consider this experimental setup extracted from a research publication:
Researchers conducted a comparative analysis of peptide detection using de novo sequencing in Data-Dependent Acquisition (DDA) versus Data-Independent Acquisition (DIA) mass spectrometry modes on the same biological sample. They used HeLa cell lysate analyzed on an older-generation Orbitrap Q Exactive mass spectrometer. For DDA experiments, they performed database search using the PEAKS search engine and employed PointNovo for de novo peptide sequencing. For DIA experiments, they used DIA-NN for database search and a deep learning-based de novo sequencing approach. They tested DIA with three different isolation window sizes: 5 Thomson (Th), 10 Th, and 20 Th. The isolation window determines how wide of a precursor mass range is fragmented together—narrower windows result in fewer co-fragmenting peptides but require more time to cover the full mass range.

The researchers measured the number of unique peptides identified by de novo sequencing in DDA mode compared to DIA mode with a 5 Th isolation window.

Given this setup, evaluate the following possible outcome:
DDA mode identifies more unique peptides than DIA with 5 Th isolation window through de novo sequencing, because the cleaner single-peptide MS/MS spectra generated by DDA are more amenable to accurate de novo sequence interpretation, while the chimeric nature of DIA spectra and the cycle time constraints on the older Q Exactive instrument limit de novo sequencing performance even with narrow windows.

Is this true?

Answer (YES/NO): NO